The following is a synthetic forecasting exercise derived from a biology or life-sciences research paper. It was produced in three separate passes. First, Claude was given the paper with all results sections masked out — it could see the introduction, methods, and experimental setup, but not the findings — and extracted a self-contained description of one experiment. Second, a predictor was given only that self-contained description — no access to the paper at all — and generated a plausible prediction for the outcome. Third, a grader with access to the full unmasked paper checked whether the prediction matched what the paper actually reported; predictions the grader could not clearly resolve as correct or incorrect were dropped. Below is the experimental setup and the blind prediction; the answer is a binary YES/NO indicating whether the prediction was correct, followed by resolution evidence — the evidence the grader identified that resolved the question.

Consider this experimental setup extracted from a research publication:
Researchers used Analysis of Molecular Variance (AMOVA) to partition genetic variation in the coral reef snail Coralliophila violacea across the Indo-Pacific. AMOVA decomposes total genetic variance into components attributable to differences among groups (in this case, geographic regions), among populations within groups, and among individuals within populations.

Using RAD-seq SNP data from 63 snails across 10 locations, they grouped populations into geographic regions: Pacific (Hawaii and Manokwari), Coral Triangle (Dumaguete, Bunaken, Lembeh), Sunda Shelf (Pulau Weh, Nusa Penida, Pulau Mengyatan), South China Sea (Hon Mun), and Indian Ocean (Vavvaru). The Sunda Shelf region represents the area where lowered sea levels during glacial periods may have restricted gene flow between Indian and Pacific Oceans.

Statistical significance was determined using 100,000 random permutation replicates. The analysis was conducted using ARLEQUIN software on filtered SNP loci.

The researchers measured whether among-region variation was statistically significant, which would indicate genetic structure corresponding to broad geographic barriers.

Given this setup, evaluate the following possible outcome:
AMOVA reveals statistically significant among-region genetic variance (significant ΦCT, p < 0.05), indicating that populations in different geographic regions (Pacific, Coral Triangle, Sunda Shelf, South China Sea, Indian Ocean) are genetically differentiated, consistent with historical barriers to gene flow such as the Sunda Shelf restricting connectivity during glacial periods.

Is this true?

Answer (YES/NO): YES